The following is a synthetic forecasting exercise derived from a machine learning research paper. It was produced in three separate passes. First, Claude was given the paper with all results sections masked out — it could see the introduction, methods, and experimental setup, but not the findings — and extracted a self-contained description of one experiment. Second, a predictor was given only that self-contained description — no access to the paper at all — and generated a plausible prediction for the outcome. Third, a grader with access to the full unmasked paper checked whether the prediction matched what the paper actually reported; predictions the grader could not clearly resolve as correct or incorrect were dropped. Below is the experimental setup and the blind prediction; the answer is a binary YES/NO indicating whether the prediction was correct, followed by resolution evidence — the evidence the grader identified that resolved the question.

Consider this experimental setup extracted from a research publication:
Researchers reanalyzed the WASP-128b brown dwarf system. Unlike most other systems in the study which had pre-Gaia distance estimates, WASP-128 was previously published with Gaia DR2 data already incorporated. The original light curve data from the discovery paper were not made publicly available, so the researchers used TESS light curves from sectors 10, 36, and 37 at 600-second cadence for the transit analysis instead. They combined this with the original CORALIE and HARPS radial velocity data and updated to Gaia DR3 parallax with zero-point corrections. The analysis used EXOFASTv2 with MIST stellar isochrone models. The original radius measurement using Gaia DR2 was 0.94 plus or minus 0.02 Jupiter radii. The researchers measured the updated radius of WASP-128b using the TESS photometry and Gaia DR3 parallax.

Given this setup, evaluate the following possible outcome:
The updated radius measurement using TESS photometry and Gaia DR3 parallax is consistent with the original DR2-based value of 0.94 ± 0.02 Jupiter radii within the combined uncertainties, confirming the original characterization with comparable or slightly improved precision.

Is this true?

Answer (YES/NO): YES